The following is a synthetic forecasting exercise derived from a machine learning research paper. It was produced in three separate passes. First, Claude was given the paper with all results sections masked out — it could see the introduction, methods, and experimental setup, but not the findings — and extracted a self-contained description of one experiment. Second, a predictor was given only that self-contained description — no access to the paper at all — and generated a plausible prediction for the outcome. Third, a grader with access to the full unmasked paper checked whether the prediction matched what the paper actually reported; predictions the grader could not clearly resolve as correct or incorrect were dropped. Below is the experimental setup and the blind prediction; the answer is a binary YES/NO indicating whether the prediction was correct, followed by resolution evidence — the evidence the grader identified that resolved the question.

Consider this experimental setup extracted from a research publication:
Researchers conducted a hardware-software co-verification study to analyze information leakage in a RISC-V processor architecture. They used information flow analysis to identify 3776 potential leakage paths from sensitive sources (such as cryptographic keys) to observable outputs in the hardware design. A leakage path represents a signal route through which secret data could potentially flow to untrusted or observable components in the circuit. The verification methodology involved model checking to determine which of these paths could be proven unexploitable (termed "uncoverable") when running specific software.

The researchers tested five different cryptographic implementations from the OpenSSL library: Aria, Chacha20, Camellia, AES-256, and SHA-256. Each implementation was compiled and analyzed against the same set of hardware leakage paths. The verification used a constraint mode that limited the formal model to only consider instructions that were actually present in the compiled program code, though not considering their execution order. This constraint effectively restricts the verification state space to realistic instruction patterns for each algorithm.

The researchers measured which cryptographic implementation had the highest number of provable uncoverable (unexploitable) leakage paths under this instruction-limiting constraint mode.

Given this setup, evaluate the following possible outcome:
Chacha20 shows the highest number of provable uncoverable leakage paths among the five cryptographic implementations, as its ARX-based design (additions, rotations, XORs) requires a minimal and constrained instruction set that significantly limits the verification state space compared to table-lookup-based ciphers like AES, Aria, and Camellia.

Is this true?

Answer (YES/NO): NO